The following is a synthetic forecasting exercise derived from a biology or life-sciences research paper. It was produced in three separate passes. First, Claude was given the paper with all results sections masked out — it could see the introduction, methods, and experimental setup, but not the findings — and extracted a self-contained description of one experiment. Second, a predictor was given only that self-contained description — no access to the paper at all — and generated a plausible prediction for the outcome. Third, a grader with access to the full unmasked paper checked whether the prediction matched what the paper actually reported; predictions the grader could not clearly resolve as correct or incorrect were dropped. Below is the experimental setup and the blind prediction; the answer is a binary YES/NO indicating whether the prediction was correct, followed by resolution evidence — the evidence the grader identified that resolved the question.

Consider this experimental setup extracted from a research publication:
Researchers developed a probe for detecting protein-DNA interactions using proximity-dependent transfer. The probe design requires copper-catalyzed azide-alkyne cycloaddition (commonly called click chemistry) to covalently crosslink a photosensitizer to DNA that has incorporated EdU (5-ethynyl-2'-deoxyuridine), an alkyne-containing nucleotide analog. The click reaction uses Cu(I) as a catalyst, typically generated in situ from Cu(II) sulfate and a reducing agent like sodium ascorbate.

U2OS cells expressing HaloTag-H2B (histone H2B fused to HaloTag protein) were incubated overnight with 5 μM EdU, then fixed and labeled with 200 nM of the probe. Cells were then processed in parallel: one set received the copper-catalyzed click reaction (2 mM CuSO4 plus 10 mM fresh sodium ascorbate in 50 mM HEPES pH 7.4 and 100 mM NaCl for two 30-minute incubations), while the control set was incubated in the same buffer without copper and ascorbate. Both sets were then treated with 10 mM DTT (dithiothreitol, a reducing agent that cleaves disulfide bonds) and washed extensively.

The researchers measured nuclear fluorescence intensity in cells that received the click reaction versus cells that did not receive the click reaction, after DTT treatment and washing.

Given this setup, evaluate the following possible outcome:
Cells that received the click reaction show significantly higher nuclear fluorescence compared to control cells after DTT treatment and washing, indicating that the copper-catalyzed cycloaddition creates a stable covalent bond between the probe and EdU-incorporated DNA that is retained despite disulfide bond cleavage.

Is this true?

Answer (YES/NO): YES